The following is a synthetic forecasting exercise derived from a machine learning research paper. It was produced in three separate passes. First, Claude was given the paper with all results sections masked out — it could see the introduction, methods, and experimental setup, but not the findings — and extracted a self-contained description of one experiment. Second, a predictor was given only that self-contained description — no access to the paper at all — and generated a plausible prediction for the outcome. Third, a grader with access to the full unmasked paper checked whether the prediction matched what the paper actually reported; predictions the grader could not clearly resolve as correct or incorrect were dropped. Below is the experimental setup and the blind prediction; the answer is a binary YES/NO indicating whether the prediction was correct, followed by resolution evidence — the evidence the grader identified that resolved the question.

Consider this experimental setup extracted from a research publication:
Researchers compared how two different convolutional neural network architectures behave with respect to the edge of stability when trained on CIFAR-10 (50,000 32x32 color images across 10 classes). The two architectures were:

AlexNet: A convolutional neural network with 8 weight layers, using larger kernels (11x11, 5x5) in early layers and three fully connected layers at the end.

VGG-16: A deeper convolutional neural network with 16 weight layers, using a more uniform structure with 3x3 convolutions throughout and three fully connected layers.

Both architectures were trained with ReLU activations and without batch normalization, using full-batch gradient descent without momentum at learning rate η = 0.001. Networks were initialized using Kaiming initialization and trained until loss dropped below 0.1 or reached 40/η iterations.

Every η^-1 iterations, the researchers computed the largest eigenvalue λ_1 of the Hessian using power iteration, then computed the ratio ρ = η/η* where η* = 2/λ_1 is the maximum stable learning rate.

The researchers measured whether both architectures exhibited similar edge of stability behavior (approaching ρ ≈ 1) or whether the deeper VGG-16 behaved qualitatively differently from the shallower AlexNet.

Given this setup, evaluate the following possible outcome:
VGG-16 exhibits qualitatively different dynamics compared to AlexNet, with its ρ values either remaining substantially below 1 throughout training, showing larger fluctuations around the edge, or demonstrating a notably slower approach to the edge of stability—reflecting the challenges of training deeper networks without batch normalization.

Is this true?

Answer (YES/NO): NO